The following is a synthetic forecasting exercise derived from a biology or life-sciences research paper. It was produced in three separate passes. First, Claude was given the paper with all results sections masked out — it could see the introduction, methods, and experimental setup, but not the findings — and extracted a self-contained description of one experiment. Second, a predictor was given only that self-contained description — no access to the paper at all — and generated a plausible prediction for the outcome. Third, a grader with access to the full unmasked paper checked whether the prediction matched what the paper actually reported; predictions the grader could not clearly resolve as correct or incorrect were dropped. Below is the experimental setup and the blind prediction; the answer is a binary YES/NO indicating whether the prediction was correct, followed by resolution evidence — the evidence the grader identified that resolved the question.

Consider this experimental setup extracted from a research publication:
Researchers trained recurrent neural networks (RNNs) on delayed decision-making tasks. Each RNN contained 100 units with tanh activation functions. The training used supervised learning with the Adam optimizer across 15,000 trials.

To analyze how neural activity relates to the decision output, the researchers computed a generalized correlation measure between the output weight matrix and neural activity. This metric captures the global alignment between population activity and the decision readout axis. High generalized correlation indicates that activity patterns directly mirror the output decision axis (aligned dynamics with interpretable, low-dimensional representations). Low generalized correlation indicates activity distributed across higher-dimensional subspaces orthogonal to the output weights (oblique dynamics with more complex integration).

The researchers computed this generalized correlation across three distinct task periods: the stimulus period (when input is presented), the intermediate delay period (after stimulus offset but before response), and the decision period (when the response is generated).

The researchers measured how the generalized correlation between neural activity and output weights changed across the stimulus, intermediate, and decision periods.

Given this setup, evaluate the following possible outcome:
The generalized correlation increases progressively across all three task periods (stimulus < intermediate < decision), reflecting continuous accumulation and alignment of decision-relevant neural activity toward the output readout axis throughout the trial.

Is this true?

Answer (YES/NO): NO